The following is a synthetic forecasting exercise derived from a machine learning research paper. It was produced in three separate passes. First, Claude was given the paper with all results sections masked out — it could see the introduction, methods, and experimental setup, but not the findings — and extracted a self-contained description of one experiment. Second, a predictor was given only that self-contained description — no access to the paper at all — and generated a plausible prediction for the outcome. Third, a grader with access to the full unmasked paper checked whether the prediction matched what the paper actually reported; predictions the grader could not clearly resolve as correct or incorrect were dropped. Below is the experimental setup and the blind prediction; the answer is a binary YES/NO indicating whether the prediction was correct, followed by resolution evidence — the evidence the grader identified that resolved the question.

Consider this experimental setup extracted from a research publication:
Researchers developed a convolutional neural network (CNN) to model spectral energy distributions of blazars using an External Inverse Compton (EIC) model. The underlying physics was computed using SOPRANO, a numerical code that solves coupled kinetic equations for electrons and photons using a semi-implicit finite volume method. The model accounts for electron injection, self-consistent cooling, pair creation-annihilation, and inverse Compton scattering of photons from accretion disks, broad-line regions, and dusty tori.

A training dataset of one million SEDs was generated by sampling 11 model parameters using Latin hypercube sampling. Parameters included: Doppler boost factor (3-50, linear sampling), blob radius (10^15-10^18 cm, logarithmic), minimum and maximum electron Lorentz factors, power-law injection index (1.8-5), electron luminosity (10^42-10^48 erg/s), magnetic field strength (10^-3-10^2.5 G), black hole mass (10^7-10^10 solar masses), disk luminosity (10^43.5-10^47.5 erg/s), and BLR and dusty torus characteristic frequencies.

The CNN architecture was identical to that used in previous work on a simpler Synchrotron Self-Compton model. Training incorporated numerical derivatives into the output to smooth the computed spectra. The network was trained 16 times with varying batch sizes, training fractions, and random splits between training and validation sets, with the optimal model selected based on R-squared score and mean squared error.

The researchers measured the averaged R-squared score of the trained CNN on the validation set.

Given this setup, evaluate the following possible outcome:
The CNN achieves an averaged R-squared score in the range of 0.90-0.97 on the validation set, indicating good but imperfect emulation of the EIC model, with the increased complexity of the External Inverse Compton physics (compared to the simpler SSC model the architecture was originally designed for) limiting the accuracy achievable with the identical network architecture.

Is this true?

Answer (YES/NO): NO